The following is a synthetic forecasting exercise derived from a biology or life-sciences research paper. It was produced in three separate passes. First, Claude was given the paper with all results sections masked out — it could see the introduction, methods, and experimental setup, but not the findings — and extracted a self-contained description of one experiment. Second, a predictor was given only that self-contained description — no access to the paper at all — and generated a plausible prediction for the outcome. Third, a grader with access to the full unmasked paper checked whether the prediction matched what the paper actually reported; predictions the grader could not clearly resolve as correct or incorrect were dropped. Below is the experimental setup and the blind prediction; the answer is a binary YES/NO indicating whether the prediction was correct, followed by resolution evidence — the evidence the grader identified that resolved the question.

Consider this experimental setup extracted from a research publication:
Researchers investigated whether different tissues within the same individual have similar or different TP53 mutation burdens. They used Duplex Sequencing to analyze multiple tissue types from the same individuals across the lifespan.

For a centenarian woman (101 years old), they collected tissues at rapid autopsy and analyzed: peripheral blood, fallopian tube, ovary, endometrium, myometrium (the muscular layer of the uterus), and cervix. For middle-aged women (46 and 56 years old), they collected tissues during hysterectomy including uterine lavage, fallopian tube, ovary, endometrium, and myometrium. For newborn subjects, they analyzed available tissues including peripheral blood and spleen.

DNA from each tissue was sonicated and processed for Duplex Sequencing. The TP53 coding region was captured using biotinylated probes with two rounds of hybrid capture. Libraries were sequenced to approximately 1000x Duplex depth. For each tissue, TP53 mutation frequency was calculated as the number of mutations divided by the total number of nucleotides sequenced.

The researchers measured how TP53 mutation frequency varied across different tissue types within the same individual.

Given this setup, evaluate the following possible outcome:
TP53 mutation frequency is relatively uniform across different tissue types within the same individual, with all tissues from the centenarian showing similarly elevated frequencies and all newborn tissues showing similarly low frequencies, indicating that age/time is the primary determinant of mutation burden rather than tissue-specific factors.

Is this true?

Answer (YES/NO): NO